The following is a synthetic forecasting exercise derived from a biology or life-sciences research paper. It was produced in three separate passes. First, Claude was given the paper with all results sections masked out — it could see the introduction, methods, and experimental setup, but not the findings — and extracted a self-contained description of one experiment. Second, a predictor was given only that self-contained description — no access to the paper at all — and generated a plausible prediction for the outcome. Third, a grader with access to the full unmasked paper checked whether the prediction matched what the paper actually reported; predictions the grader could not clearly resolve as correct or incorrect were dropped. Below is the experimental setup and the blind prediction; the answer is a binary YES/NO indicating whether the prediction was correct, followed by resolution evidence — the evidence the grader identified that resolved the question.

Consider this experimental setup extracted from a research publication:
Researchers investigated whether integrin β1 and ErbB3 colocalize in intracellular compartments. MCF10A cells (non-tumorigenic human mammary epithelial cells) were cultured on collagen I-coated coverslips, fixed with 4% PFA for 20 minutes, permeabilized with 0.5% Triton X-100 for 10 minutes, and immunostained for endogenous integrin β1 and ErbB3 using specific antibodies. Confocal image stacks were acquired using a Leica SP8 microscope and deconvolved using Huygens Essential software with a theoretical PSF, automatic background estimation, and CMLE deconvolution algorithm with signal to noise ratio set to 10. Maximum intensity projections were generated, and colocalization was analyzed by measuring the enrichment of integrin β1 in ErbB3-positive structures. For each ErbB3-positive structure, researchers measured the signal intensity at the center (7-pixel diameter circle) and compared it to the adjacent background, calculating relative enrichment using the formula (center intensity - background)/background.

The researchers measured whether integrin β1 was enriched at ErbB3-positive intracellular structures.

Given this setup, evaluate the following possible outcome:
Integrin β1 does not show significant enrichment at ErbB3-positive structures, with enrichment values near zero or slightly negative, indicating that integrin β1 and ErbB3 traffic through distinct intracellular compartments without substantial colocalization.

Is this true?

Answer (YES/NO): NO